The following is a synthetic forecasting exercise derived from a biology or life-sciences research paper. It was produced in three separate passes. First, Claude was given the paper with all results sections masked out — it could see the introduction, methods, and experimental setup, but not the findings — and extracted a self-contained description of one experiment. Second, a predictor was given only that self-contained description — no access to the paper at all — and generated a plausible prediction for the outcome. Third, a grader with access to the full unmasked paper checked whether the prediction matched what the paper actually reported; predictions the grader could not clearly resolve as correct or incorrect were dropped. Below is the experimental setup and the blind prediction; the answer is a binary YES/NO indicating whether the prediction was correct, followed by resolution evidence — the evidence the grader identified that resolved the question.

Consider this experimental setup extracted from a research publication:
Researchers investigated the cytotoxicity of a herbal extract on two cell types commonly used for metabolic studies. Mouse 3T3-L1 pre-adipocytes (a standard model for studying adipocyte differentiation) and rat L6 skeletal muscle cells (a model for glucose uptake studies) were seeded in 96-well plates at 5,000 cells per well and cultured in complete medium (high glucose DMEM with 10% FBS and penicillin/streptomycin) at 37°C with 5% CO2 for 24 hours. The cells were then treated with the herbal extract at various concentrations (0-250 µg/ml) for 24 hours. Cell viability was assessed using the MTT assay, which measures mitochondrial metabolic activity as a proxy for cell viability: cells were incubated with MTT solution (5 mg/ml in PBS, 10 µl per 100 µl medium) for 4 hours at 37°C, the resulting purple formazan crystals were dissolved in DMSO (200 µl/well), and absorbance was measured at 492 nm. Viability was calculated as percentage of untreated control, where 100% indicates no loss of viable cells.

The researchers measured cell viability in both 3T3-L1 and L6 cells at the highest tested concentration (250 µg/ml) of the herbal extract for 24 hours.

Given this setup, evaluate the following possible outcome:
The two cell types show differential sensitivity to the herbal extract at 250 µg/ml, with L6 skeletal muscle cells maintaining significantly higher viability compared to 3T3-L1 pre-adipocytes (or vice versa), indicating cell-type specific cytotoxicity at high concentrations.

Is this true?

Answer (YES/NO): NO